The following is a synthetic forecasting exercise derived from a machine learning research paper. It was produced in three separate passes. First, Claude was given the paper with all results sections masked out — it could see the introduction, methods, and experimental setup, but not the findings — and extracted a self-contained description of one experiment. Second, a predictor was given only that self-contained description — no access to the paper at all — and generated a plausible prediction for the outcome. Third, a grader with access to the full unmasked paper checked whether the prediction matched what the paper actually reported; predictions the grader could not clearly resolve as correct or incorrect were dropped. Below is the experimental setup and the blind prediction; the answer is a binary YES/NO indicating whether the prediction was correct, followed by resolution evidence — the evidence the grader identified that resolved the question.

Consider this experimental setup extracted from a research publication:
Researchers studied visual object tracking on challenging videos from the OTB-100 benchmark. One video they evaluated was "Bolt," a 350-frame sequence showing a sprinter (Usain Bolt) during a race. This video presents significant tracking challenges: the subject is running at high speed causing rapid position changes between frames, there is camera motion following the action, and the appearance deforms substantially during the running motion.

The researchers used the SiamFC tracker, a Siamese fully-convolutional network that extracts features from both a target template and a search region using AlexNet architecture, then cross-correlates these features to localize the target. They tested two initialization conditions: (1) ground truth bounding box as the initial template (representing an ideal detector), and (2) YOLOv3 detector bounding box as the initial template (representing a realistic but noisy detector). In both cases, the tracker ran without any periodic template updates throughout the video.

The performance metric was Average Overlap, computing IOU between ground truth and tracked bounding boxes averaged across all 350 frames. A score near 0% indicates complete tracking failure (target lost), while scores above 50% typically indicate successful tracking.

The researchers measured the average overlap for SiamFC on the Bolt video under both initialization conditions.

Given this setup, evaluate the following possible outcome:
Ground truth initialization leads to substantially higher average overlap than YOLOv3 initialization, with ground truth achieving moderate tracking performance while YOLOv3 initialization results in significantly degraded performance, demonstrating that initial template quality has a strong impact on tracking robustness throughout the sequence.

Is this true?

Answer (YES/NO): NO